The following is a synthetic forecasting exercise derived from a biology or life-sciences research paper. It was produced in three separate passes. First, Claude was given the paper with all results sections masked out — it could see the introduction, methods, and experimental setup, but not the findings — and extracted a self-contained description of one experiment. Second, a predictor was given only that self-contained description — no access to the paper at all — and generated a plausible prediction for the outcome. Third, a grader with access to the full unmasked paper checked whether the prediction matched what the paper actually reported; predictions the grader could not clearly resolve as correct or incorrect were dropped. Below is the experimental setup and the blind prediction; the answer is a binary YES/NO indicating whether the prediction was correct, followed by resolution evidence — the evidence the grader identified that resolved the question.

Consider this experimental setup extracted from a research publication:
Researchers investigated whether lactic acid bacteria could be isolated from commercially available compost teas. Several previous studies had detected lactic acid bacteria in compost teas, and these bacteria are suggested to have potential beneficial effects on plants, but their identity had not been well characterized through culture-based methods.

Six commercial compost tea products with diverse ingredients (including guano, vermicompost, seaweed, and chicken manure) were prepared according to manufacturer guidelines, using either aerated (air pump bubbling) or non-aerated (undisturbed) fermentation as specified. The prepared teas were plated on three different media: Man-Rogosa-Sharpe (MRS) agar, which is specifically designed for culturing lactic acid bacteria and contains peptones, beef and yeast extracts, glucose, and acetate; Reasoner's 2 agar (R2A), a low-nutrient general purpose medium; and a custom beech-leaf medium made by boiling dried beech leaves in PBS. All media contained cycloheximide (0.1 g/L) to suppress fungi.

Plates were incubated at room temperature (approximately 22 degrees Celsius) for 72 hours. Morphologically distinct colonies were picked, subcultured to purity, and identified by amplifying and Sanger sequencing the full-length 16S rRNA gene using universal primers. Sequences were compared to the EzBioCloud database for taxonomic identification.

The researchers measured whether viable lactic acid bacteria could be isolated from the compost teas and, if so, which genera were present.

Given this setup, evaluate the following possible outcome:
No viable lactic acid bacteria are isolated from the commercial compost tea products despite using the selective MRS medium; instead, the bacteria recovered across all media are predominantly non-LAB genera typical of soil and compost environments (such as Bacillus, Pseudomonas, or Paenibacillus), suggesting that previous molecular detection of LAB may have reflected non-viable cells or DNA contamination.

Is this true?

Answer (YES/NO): NO